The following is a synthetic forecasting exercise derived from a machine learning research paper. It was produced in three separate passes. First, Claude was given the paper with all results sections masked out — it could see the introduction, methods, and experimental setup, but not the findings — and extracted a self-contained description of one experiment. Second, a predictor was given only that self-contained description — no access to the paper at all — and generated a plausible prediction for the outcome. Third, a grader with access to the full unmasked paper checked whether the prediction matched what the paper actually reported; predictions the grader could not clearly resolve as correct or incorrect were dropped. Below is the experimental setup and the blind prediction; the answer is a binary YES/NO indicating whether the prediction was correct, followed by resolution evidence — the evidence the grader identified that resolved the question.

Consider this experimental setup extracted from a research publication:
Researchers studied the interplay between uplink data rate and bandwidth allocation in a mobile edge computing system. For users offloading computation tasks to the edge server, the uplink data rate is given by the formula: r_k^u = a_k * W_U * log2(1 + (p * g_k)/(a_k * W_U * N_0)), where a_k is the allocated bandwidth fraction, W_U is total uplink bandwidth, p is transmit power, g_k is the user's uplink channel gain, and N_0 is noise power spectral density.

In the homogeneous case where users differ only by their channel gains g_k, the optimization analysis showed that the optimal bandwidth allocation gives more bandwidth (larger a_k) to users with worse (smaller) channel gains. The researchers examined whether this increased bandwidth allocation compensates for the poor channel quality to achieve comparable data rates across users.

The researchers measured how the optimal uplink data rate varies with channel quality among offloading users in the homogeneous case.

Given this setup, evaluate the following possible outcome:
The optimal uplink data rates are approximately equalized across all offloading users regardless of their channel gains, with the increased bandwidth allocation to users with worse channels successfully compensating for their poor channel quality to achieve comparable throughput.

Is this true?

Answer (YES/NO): NO